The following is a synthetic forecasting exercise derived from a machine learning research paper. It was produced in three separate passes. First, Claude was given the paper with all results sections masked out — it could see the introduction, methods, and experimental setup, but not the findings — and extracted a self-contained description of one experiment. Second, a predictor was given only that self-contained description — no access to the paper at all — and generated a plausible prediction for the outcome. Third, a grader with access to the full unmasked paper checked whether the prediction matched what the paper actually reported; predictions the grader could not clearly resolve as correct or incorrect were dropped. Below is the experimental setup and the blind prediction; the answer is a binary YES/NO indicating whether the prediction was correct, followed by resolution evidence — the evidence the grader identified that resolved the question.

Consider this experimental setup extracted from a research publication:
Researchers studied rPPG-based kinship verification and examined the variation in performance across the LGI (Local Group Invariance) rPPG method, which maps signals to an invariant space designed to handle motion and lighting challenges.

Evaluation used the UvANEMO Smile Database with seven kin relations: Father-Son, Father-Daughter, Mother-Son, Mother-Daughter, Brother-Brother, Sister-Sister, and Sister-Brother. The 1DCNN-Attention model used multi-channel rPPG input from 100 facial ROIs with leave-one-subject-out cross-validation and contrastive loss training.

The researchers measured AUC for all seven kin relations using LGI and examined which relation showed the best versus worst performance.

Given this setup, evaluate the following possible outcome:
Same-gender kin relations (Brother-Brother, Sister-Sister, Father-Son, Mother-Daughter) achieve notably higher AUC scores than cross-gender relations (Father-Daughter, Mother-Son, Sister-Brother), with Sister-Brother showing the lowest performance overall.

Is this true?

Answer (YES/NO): NO